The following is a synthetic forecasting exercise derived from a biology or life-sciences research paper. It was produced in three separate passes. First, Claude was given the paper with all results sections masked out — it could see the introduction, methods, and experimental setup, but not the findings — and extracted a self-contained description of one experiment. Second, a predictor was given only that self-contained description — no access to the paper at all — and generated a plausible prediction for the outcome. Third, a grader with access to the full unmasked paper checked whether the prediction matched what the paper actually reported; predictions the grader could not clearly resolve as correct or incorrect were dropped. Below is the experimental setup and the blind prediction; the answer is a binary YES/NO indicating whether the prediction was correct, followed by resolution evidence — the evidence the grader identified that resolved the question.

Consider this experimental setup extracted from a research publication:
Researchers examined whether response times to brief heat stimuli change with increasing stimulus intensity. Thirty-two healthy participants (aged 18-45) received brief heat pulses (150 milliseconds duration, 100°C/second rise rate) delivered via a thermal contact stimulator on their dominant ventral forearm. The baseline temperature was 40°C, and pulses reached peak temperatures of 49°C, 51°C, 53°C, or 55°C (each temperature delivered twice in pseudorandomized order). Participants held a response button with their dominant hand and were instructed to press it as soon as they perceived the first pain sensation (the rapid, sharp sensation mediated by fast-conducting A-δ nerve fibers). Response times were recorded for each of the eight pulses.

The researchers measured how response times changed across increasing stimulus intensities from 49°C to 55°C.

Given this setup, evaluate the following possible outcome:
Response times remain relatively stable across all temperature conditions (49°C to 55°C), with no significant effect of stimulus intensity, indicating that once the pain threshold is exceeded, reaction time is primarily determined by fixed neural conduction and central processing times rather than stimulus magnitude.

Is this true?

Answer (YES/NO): NO